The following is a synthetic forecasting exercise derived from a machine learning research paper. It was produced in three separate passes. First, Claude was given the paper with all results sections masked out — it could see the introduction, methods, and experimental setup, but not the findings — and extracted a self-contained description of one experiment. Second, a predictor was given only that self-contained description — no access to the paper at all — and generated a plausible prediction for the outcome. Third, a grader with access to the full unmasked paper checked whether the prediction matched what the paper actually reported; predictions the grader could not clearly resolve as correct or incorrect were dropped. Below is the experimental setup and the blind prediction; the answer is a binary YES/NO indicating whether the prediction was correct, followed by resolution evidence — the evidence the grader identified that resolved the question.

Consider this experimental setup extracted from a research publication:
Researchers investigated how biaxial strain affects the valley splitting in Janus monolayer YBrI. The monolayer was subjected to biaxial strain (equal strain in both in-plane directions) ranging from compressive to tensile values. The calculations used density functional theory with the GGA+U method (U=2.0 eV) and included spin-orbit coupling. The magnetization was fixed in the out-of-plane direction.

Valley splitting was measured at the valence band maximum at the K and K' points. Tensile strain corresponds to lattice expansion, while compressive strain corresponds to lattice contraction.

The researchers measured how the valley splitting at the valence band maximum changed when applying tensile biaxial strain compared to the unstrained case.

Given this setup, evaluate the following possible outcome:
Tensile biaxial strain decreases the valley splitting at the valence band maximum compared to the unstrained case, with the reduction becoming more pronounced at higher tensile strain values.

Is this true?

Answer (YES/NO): NO